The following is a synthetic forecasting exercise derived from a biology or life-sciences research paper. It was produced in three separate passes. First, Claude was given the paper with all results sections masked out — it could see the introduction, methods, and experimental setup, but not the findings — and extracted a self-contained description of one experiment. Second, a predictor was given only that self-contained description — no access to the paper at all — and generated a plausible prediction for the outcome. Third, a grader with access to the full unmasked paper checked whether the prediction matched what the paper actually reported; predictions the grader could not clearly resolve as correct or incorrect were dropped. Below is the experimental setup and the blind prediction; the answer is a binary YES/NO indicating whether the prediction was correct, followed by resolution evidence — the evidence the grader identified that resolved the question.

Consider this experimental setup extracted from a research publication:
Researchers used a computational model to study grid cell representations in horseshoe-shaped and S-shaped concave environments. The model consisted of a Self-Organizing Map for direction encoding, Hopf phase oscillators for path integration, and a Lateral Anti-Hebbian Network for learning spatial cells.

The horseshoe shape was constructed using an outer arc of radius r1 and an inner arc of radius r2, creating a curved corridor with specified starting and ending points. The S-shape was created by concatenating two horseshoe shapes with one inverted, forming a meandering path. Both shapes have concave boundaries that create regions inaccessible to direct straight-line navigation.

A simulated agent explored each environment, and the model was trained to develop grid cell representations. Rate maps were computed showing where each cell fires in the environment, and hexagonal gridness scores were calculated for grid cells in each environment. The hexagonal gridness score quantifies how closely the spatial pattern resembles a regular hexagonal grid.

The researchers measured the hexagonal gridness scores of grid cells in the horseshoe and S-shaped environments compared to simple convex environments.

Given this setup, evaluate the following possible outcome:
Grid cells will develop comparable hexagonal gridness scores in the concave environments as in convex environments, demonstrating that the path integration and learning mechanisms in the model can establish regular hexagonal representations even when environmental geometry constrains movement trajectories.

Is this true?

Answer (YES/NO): NO